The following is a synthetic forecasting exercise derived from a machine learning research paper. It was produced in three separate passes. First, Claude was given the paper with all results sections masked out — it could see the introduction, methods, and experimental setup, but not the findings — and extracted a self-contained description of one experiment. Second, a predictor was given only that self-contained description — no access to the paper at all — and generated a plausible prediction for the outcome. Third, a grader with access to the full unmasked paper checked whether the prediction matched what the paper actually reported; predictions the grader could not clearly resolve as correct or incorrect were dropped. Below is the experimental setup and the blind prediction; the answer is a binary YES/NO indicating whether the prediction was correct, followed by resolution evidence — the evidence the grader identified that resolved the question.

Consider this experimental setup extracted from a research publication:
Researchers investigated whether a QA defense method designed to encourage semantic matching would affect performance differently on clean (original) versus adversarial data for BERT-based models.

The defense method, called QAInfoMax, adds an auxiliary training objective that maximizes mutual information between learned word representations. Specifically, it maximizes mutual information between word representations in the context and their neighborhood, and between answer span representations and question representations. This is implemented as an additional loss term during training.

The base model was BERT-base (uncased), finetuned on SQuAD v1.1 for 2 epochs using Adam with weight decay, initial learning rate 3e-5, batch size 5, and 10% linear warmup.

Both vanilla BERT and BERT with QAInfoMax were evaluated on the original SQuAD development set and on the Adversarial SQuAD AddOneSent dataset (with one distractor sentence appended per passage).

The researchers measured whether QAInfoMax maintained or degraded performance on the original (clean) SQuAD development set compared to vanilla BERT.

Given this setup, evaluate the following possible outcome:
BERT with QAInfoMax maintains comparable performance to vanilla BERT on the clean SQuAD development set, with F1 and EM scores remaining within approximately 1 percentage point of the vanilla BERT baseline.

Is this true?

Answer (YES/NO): NO